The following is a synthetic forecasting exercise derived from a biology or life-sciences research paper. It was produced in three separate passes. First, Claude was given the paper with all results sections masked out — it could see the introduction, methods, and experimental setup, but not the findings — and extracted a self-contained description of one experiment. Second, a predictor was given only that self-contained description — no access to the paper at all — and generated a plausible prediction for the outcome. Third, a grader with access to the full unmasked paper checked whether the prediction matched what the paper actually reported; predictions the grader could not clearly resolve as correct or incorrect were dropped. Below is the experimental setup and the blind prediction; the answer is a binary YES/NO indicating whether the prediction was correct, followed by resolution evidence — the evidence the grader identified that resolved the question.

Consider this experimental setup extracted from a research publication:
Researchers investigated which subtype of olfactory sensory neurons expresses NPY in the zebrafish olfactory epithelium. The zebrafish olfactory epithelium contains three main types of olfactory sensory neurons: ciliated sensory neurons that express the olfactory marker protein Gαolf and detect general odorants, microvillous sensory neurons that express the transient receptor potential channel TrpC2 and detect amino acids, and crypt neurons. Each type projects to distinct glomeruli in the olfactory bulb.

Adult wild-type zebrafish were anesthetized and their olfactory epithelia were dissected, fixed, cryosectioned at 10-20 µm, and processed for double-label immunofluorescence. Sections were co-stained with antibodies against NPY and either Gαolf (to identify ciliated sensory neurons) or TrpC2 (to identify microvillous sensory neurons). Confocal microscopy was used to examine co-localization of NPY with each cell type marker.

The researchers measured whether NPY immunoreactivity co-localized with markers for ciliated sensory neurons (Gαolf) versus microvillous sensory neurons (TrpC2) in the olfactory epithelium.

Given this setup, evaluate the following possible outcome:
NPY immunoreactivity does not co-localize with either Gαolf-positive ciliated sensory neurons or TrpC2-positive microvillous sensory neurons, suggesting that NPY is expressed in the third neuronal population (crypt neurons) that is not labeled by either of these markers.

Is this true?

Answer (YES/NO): NO